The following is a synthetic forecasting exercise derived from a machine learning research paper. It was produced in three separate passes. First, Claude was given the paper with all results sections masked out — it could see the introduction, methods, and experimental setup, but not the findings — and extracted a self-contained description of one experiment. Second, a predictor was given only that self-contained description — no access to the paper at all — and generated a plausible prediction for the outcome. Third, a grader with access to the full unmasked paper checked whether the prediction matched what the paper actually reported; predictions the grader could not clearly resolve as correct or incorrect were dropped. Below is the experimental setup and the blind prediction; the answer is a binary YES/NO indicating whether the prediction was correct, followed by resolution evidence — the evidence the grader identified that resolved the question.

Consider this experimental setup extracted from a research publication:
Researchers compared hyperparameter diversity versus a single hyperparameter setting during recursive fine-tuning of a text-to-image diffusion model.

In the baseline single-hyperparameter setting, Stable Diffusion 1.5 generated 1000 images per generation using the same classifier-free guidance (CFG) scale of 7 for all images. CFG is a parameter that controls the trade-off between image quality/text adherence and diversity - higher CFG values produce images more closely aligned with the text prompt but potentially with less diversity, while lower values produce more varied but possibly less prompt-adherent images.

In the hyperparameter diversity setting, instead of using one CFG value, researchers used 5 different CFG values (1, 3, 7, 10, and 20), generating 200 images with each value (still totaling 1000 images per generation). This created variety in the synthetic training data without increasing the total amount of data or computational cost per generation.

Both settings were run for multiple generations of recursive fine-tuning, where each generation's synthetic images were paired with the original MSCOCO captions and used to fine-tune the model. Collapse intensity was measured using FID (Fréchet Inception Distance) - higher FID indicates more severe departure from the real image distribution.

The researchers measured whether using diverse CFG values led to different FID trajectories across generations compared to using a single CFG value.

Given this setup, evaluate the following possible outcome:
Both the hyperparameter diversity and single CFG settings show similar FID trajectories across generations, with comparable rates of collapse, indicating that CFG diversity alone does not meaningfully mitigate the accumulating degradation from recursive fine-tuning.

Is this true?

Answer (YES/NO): NO